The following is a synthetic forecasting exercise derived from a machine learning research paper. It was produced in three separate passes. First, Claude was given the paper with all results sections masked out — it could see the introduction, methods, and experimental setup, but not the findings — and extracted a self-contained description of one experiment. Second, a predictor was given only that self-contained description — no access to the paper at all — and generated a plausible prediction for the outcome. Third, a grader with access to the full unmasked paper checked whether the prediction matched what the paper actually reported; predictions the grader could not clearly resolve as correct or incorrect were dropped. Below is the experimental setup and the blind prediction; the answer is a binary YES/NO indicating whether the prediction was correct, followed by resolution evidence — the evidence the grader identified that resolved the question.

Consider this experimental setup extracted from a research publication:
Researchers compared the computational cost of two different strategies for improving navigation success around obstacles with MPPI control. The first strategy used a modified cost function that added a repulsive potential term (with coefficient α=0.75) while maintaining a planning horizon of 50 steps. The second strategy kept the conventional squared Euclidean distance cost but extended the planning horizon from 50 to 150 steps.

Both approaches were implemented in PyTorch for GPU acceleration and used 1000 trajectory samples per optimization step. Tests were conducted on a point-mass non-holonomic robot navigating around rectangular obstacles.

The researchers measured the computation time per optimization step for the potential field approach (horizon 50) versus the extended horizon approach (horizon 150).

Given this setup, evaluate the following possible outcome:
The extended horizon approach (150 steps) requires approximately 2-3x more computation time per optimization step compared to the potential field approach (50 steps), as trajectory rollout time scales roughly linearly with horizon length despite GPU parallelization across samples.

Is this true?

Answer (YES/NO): YES